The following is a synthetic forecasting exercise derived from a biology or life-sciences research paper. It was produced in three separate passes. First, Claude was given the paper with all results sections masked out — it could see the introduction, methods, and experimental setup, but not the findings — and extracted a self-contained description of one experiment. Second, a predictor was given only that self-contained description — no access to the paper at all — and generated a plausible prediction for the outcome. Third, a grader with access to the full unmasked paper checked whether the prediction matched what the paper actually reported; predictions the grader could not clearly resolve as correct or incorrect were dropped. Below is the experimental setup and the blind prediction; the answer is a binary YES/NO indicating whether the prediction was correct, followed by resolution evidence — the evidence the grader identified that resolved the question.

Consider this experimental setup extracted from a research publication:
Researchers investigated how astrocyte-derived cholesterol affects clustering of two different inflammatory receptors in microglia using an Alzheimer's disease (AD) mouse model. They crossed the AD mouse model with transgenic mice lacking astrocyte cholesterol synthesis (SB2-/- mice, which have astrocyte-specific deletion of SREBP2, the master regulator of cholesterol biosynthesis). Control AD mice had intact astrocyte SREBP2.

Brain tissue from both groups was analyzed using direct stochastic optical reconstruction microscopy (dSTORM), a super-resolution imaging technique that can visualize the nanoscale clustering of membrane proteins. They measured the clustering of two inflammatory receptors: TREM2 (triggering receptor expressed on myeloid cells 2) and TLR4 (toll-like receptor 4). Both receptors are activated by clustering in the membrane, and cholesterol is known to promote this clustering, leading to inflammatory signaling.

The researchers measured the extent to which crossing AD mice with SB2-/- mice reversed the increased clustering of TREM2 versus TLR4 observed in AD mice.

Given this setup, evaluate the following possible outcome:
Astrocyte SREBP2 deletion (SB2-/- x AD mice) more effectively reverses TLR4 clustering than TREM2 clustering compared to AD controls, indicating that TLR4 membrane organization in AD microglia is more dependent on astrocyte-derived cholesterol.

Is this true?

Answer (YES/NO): NO